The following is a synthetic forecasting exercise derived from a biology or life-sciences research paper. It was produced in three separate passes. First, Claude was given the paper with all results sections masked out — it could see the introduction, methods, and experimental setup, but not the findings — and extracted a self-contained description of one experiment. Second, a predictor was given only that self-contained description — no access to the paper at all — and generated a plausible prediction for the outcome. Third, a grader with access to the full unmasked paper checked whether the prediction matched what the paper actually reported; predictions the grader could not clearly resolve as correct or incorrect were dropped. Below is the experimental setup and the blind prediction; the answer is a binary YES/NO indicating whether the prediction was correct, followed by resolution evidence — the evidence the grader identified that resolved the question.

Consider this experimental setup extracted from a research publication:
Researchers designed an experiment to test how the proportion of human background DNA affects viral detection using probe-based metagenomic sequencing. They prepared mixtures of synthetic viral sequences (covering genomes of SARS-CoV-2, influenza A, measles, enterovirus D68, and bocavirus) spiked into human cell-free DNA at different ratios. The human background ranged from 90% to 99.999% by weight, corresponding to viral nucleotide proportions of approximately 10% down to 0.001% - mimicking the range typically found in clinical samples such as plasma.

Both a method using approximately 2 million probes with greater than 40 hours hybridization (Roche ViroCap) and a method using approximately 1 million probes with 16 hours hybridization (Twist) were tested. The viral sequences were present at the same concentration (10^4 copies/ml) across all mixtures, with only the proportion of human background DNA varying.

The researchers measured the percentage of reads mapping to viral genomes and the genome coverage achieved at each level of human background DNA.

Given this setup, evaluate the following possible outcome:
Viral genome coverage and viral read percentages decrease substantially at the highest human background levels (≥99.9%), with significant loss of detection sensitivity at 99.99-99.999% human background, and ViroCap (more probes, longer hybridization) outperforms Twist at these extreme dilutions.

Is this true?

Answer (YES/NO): NO